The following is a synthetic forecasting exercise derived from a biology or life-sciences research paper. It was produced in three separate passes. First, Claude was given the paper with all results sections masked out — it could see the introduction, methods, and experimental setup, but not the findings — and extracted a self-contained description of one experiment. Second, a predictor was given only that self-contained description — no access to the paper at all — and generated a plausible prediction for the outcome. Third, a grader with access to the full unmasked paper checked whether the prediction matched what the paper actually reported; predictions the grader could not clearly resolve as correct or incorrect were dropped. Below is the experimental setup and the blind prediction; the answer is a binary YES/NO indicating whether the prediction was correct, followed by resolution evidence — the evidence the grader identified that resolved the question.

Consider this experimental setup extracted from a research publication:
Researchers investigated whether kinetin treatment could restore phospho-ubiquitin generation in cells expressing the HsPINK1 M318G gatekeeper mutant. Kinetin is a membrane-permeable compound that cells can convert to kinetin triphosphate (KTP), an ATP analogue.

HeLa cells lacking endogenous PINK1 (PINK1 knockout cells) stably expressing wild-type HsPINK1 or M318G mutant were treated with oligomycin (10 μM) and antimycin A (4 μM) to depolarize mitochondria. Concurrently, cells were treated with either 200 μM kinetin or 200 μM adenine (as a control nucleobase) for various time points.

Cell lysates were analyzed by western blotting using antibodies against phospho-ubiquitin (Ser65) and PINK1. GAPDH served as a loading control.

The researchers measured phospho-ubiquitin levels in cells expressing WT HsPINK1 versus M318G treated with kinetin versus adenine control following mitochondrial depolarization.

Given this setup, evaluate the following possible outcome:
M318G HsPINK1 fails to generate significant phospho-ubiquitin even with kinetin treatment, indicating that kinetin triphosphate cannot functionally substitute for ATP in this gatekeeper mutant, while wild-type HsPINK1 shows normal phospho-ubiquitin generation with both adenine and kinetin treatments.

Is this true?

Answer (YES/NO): NO